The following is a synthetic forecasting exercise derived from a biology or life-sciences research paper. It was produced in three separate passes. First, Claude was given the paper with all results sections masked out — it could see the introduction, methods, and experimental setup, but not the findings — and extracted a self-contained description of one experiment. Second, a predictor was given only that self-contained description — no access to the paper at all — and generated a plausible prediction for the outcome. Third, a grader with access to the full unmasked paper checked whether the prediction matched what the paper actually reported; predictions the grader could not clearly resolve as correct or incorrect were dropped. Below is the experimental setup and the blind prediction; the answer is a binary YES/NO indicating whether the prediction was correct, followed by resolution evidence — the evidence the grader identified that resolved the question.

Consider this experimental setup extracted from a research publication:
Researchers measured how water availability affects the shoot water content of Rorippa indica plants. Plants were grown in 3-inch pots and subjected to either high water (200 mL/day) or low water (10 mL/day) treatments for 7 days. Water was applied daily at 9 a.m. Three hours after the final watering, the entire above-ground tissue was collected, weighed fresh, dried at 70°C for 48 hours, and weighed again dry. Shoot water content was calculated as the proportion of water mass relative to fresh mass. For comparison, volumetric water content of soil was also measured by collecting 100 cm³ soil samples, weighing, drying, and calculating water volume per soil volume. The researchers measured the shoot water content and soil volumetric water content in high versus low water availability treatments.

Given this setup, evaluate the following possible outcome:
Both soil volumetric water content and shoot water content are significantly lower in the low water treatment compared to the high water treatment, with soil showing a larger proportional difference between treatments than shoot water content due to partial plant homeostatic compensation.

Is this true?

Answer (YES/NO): YES